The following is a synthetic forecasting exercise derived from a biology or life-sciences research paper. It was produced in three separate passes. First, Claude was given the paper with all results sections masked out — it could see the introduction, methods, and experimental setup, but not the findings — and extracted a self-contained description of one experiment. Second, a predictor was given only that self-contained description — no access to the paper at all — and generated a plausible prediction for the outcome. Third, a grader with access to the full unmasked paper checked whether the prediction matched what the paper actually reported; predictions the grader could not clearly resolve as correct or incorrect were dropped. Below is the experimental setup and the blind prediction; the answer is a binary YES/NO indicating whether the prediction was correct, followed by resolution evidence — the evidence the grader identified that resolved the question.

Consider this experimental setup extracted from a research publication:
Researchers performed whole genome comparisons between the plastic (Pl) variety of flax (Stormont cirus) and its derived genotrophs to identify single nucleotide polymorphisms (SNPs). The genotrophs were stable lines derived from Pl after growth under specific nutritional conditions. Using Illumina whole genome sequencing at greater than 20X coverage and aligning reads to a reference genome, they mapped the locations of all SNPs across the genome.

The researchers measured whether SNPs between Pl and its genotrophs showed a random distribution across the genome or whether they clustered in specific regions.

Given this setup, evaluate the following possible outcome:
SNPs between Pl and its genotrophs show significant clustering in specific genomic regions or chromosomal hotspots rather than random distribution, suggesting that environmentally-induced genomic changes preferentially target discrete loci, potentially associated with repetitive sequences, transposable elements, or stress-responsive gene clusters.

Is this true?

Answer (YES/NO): YES